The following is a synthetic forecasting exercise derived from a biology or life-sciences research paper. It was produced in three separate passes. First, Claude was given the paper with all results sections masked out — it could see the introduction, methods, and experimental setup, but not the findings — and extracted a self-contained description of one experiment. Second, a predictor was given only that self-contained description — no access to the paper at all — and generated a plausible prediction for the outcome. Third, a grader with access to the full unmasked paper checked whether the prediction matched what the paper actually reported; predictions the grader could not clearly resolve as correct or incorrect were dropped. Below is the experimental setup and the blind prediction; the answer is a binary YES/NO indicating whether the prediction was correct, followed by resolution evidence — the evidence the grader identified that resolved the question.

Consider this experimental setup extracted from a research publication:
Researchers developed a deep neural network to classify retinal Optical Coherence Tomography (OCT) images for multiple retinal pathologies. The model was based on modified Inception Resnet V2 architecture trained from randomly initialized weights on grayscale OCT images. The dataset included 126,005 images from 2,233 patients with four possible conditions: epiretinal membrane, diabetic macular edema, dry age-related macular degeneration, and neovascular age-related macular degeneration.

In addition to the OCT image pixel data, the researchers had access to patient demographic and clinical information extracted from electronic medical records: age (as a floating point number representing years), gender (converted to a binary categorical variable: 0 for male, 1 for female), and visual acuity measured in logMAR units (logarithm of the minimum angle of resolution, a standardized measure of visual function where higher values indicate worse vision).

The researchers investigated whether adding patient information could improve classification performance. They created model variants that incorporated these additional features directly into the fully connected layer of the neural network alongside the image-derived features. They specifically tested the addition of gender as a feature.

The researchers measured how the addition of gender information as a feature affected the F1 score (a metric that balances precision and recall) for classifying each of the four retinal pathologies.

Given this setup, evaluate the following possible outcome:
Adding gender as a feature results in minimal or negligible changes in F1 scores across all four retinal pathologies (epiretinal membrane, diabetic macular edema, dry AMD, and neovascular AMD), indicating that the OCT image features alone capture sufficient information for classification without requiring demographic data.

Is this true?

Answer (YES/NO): NO